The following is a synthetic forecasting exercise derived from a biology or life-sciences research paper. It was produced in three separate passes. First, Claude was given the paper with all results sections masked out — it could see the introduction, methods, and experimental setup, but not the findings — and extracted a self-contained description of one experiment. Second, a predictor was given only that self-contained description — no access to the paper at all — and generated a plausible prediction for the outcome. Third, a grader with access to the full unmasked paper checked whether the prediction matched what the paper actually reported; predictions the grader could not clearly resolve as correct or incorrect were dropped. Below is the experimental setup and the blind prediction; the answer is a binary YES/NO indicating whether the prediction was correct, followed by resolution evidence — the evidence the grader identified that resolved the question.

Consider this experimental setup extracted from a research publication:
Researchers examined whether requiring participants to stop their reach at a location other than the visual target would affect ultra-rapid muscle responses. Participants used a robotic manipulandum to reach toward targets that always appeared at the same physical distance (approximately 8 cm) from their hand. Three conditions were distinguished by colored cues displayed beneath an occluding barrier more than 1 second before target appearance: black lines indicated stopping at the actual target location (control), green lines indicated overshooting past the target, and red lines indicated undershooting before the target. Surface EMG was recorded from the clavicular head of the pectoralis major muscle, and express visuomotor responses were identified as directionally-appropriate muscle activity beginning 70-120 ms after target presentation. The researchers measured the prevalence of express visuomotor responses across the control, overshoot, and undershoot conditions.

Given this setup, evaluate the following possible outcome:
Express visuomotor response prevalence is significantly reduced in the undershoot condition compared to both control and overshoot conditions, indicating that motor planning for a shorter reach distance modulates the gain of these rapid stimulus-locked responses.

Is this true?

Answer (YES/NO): NO